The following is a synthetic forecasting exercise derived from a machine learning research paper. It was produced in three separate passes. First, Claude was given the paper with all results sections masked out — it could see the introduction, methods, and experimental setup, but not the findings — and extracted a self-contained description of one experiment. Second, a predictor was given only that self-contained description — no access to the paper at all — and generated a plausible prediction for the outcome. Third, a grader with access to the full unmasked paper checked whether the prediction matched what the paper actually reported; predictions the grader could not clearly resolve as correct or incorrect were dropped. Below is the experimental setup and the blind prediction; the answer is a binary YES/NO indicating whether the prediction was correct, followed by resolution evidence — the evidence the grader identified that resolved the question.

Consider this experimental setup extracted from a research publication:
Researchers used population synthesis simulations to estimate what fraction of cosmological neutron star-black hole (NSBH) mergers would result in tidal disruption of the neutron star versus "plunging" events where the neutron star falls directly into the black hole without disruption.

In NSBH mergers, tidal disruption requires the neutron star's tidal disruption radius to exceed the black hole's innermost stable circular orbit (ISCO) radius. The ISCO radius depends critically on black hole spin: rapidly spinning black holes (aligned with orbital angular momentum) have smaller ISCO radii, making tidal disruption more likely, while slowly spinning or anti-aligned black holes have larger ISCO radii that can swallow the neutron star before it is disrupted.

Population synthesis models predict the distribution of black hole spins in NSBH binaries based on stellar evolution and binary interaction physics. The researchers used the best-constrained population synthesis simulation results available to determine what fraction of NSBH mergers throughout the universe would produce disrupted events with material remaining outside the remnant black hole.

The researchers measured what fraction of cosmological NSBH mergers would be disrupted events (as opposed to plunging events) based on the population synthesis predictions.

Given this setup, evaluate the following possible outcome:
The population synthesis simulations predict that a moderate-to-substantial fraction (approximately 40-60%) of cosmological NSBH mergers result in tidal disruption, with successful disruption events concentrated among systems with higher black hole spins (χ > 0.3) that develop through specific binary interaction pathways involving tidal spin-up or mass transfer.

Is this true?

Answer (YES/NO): NO